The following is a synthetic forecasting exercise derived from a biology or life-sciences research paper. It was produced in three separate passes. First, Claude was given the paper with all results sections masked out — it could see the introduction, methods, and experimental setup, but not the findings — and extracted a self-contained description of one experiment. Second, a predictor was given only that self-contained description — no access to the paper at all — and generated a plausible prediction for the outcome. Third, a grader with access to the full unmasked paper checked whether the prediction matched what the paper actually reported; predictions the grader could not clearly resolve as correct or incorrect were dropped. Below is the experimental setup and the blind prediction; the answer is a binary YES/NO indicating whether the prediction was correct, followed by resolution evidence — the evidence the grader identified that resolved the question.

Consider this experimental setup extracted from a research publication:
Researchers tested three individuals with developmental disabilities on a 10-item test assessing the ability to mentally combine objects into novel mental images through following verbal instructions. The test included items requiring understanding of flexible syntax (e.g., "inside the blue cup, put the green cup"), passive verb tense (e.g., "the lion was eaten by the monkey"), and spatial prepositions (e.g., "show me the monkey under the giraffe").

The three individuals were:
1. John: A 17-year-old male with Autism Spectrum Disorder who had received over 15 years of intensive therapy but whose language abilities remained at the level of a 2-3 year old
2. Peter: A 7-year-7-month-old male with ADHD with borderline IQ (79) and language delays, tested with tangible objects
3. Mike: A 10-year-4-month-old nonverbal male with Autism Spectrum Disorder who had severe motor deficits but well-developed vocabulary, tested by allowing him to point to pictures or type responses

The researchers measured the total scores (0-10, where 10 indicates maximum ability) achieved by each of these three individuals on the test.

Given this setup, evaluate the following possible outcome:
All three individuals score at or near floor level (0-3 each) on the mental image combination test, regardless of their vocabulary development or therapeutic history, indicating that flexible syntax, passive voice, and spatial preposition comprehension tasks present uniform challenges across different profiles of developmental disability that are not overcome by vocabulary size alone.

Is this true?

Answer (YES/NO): NO